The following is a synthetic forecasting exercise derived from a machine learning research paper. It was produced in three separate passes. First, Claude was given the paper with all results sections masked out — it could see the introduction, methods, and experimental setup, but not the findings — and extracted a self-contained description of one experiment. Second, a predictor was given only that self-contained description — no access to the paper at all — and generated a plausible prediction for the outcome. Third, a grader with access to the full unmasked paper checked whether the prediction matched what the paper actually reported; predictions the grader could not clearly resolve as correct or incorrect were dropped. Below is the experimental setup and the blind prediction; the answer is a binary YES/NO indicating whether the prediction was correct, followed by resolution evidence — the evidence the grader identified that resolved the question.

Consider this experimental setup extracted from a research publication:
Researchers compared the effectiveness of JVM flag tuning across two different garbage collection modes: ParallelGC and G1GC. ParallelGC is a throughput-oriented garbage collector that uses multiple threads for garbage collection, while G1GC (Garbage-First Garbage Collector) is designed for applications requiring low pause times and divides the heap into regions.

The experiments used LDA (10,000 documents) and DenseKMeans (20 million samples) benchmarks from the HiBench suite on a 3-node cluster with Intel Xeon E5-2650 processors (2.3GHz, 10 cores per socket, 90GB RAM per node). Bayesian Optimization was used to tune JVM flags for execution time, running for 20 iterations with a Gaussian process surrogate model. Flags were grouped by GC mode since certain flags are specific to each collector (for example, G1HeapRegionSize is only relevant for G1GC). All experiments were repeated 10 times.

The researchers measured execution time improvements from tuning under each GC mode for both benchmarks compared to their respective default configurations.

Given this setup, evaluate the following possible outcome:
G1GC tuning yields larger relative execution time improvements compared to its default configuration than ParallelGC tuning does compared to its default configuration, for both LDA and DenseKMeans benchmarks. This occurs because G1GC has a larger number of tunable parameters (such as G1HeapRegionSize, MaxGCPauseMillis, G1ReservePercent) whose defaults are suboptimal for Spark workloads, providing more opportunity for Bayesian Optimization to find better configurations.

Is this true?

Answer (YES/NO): NO